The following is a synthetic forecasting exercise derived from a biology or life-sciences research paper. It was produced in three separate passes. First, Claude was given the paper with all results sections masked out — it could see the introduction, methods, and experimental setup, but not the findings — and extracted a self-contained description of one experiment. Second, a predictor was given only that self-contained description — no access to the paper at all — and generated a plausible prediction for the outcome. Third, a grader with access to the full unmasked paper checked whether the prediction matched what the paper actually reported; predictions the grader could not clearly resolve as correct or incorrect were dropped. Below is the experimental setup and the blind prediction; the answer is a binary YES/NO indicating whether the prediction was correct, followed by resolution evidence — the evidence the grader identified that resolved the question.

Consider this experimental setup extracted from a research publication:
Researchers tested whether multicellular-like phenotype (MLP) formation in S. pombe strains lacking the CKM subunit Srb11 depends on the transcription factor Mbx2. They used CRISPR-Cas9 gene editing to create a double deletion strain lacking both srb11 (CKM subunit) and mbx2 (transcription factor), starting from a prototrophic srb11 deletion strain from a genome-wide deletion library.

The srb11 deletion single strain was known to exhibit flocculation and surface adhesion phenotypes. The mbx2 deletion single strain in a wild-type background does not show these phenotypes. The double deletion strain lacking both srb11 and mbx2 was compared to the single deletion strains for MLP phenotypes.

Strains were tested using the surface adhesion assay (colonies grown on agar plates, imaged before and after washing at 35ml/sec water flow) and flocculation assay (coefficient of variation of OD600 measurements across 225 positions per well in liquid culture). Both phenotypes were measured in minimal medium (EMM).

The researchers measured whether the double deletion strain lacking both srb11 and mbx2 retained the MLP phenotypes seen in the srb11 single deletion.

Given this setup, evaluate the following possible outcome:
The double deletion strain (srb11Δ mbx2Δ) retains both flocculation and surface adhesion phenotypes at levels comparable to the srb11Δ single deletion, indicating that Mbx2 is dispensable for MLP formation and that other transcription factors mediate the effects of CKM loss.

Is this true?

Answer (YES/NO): NO